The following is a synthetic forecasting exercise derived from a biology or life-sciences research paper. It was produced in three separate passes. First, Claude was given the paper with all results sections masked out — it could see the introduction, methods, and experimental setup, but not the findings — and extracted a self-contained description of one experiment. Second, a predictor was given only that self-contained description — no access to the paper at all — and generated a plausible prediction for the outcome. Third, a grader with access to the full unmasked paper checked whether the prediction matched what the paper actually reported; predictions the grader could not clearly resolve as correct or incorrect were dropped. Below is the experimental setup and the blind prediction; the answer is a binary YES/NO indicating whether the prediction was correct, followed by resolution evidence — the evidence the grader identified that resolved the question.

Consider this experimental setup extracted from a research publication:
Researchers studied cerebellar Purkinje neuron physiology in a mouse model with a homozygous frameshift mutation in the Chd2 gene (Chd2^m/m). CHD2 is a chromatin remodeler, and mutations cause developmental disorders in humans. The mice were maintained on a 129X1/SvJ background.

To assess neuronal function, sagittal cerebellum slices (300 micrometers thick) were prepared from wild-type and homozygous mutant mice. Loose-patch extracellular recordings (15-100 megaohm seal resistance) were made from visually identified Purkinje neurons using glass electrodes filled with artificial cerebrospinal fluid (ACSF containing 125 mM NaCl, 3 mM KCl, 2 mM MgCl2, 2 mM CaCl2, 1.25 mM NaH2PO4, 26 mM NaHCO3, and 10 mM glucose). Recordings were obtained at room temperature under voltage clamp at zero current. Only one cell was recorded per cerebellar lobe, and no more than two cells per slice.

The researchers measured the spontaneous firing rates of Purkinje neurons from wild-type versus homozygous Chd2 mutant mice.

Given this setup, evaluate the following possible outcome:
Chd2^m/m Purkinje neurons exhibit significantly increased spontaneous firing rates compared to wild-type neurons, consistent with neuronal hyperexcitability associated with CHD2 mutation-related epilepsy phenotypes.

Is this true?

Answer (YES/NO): NO